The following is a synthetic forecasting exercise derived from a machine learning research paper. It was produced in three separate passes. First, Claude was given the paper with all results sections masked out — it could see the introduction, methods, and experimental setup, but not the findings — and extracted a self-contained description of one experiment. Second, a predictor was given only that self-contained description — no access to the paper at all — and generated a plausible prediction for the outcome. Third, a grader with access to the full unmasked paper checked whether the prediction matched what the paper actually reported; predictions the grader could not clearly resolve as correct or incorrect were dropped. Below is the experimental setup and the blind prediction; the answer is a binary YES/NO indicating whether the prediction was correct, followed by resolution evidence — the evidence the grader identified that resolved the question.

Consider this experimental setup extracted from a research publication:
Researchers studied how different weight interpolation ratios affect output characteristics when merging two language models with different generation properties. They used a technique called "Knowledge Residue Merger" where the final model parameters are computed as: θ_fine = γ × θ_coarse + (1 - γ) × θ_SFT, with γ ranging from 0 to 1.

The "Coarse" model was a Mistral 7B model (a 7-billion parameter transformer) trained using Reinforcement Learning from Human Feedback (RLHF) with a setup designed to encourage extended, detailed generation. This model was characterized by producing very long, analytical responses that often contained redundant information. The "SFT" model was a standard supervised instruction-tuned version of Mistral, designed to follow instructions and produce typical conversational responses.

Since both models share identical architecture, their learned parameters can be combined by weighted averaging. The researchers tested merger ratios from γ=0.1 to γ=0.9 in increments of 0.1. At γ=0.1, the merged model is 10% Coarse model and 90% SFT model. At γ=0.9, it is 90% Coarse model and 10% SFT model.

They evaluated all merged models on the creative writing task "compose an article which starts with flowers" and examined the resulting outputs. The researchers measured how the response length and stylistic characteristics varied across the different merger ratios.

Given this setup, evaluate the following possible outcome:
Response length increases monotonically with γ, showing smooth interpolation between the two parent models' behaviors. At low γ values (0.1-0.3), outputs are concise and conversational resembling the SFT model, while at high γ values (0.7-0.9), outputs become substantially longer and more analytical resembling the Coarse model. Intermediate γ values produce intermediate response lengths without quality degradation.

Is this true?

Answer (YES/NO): NO